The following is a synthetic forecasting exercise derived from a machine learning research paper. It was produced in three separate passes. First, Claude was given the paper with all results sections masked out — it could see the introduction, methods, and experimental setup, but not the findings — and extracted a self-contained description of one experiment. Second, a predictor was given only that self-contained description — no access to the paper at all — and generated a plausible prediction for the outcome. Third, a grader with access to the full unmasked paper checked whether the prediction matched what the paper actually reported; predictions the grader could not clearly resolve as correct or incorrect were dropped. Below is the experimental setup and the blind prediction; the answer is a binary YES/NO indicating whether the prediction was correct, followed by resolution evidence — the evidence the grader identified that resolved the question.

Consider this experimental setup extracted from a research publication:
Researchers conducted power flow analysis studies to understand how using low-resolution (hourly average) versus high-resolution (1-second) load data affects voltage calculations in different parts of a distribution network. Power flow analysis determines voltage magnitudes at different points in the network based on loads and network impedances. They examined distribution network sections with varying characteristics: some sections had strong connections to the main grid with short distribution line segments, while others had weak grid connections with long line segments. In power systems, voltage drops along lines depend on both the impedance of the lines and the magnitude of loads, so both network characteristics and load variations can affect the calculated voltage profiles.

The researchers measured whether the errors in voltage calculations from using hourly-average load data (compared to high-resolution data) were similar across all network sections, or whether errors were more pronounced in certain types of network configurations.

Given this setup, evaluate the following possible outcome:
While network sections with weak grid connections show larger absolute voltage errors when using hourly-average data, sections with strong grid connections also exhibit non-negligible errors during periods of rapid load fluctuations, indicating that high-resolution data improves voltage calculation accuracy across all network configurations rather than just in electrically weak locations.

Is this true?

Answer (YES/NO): NO